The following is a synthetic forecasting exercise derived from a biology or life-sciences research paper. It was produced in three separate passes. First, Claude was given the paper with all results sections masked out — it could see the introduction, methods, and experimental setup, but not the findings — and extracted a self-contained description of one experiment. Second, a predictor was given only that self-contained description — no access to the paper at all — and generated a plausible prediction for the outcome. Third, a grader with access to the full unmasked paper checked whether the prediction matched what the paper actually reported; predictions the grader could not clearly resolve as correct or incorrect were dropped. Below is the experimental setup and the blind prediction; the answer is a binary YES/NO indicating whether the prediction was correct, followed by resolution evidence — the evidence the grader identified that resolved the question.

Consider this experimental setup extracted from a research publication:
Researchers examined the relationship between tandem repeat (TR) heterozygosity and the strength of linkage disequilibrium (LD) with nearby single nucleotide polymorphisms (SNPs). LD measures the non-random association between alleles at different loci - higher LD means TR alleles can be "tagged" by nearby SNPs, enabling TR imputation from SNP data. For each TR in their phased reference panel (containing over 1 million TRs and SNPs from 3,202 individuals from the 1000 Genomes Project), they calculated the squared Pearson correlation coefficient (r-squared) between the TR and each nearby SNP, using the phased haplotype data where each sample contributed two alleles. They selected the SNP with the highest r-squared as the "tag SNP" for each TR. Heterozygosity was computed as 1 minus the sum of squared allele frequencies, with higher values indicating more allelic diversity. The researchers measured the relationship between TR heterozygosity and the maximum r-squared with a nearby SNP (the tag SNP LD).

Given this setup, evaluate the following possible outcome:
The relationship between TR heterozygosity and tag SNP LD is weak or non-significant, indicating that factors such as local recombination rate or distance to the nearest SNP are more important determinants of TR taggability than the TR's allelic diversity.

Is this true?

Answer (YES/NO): NO